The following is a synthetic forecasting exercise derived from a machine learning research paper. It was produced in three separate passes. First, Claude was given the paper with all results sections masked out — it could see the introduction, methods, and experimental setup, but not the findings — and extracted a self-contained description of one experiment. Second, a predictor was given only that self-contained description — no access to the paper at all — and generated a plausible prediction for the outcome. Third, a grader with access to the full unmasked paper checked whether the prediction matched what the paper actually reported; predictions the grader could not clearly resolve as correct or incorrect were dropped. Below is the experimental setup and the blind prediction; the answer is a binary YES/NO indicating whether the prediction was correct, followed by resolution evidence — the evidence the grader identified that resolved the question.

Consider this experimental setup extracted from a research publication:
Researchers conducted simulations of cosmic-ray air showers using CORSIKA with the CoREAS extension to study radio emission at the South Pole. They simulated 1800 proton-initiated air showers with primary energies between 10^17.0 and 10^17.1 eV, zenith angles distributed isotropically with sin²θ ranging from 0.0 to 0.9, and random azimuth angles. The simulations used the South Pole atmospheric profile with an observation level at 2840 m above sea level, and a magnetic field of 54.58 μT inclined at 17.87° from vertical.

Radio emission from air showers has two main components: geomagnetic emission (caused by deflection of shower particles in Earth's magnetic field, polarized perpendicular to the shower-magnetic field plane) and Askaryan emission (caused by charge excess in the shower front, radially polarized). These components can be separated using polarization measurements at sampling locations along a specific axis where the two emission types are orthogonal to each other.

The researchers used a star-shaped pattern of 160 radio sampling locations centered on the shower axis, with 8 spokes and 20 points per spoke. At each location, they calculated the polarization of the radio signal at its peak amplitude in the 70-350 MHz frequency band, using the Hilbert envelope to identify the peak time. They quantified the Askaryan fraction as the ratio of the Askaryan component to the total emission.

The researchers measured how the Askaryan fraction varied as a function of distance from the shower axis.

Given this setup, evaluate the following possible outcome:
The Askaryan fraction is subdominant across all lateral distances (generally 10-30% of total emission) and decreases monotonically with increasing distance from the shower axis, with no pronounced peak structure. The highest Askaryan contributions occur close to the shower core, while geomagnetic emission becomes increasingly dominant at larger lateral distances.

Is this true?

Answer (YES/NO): NO